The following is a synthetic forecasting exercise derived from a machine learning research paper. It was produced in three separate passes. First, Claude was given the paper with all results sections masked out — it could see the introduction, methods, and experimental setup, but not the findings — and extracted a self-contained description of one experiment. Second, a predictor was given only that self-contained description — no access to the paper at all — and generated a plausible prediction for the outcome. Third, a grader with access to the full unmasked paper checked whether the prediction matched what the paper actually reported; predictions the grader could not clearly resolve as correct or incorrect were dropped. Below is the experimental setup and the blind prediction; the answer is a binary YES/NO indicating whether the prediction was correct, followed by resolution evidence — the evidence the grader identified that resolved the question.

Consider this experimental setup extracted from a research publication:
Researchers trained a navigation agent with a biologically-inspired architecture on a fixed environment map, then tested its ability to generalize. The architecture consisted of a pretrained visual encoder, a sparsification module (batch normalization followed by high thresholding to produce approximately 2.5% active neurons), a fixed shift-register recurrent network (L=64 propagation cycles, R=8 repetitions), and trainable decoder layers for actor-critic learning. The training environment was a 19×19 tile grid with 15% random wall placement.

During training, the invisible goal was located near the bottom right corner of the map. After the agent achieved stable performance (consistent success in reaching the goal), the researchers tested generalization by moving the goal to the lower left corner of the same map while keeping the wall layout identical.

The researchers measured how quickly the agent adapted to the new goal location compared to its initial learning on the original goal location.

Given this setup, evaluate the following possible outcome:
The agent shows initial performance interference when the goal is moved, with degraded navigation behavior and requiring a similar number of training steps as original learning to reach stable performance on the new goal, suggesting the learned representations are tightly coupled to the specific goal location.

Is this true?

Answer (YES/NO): NO